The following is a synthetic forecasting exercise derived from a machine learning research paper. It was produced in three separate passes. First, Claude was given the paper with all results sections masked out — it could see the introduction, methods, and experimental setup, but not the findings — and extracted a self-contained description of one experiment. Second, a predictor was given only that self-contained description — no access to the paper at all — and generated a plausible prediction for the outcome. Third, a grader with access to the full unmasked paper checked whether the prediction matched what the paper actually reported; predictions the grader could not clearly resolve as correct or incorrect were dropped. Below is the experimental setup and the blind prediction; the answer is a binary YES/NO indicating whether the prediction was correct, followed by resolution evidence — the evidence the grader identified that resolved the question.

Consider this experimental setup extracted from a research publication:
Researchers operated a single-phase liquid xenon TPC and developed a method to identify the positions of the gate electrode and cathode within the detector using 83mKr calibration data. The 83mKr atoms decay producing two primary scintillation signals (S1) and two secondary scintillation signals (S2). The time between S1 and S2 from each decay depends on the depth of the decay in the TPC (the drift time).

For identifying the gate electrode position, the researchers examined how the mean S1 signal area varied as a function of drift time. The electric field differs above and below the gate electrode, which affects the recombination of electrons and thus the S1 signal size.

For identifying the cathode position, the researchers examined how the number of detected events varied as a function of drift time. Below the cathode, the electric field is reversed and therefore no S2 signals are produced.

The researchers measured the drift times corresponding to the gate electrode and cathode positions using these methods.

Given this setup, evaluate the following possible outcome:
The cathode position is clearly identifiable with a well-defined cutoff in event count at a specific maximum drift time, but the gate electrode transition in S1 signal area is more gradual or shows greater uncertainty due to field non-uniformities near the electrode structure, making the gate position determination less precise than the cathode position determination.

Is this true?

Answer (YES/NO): NO